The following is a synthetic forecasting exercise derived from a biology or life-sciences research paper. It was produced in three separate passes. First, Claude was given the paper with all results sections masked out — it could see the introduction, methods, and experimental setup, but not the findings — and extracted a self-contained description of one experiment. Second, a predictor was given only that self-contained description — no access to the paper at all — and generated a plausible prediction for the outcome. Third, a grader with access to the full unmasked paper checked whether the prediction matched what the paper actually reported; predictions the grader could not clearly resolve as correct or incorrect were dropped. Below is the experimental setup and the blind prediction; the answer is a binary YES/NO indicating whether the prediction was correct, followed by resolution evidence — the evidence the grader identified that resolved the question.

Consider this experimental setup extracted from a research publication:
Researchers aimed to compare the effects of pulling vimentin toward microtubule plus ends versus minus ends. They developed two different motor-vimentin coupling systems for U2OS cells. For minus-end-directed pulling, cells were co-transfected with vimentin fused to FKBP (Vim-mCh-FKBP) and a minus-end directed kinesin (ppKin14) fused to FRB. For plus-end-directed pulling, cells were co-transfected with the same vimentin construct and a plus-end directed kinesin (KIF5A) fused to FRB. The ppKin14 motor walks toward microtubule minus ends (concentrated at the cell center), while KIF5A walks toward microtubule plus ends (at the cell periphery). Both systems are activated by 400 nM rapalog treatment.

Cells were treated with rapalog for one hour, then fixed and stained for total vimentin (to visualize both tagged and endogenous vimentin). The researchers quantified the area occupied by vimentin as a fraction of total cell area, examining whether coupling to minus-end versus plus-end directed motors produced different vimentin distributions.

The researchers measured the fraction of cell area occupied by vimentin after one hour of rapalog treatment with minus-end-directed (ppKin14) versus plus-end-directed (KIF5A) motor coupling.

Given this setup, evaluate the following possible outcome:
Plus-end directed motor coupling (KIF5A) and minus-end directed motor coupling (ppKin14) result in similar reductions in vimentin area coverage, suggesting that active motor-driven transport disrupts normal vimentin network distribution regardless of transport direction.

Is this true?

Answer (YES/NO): YES